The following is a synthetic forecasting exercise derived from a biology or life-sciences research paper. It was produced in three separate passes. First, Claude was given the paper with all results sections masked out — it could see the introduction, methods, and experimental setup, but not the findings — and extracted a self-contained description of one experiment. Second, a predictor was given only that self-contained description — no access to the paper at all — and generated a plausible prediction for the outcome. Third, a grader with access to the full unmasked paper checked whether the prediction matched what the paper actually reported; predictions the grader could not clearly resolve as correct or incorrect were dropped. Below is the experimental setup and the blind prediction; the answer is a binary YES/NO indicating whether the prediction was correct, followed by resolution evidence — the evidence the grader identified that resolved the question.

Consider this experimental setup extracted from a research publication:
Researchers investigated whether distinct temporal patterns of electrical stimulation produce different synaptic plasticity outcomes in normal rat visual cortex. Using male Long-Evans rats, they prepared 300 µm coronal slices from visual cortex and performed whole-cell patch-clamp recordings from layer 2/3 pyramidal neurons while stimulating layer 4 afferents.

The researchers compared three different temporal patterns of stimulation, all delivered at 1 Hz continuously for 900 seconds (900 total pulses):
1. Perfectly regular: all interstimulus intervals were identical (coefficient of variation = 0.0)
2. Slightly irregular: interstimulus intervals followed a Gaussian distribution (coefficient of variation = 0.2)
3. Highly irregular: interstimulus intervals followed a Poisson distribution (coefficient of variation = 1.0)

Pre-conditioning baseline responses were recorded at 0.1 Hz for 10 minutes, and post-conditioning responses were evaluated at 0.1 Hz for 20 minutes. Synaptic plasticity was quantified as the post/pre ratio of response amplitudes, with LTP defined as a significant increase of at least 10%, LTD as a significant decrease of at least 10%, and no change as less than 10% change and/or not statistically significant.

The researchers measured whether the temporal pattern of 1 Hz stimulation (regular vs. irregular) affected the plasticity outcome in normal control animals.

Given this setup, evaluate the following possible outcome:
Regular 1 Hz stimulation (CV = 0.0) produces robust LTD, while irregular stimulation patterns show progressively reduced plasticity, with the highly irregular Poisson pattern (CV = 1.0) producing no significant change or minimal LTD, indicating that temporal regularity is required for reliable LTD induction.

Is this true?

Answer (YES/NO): NO